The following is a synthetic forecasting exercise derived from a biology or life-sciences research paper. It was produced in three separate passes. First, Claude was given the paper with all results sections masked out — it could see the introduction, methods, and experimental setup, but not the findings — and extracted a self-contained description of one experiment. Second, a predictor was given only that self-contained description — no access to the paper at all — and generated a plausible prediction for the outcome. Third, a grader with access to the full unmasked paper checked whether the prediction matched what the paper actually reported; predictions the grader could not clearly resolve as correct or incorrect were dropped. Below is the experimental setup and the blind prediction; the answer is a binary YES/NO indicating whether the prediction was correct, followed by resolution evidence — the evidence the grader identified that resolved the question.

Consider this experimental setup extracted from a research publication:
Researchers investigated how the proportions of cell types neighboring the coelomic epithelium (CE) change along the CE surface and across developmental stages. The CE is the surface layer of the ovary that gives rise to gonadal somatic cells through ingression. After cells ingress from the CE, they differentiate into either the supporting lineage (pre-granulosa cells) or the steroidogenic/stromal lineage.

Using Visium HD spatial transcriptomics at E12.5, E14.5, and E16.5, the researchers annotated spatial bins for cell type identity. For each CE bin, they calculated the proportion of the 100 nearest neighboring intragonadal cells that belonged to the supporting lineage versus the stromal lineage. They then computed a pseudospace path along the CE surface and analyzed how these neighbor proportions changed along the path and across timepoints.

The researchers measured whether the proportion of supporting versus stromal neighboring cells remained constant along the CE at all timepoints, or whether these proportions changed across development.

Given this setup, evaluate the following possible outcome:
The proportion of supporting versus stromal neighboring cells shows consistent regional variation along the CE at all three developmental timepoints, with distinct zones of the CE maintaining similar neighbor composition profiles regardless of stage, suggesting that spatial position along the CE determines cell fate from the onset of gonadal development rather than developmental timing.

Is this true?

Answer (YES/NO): NO